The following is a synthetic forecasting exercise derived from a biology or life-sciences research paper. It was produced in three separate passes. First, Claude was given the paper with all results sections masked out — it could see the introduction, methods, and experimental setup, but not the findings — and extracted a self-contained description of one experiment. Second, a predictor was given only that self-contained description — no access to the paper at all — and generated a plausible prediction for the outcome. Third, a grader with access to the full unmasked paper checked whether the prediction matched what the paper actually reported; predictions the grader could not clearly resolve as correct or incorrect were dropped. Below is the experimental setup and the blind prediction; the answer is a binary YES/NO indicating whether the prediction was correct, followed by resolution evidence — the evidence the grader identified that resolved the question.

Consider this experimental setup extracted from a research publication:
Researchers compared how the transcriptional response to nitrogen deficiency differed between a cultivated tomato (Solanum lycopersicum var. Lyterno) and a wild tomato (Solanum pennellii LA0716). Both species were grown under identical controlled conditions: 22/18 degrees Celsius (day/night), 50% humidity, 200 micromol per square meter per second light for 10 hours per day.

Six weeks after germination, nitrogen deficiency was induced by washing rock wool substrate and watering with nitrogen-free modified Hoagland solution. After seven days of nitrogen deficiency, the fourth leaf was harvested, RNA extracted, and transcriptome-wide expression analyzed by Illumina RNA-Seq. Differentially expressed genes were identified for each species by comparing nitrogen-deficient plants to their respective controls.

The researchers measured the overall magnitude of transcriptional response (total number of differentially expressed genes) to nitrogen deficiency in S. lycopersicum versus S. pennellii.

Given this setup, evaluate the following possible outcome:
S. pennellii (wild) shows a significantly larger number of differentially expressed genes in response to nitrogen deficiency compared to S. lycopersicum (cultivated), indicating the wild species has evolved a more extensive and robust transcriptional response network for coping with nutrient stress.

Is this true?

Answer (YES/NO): NO